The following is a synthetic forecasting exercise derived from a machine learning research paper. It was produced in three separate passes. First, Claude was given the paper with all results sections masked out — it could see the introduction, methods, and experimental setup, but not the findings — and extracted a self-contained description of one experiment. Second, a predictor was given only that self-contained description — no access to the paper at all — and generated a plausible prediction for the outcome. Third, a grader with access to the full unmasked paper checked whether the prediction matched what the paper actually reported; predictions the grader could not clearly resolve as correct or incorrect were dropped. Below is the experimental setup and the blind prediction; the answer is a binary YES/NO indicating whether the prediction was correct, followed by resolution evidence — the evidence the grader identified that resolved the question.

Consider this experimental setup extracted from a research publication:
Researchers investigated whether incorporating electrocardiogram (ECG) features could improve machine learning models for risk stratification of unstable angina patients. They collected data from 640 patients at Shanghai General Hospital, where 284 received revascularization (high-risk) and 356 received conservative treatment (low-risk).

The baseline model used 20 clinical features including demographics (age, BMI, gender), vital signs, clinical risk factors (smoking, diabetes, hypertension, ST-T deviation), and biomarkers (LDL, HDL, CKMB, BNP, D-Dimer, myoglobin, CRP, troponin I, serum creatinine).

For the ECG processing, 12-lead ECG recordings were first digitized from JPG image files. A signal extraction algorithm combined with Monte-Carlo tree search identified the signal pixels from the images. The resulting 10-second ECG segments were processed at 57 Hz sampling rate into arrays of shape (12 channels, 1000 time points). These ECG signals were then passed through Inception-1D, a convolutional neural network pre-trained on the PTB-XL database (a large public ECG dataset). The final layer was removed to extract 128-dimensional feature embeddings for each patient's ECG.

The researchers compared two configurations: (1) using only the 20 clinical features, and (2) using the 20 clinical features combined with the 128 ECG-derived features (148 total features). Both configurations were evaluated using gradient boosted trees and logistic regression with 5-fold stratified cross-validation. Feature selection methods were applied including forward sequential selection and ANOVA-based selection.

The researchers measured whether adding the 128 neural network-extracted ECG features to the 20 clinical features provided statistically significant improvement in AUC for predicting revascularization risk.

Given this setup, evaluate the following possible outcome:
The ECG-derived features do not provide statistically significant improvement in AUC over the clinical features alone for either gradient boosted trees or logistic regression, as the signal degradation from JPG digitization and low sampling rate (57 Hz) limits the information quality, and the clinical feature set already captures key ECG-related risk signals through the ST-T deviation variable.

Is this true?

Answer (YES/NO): YES